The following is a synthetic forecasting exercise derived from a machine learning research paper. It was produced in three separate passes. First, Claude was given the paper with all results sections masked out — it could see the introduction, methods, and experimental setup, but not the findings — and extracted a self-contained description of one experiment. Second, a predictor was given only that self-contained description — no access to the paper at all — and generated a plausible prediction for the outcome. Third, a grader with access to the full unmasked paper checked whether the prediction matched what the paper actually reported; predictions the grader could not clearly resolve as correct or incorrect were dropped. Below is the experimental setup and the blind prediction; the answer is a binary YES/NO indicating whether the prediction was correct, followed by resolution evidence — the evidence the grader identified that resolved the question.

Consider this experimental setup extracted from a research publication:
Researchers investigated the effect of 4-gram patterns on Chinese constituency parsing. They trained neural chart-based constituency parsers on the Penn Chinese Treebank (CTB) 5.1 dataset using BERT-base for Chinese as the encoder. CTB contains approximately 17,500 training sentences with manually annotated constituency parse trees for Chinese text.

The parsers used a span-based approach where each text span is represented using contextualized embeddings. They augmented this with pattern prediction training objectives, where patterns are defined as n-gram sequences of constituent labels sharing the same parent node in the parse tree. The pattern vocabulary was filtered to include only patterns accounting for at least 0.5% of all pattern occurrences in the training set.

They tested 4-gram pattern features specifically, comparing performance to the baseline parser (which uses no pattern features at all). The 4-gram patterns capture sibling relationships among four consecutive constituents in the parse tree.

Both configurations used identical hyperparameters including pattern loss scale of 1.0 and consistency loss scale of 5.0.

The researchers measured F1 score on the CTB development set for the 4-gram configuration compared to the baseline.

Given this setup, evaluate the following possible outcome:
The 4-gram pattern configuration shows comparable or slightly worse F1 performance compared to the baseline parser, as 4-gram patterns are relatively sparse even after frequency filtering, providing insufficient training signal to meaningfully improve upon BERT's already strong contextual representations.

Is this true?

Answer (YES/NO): YES